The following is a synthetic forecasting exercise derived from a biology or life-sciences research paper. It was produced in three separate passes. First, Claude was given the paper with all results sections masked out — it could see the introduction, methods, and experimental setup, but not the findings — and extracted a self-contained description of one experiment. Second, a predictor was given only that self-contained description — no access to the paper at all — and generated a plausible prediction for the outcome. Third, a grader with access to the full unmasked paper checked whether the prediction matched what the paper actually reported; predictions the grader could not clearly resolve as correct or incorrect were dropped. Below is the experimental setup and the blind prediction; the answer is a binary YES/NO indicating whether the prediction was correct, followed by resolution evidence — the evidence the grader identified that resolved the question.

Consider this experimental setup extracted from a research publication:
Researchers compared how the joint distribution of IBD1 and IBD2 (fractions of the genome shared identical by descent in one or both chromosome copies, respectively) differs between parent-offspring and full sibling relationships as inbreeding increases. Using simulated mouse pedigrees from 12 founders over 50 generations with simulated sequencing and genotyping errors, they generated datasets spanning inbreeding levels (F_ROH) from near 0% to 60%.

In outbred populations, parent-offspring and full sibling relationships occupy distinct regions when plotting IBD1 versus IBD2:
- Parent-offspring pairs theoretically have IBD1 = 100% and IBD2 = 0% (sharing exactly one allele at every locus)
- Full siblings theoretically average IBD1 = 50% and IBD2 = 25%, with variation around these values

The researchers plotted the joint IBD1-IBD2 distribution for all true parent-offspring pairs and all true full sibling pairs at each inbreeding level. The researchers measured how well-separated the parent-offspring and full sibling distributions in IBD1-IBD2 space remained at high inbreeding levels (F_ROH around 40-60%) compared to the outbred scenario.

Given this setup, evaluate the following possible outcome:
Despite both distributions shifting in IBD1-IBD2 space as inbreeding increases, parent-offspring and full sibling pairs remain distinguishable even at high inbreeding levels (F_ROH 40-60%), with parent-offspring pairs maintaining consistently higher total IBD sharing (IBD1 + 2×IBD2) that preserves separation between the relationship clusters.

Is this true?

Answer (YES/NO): NO